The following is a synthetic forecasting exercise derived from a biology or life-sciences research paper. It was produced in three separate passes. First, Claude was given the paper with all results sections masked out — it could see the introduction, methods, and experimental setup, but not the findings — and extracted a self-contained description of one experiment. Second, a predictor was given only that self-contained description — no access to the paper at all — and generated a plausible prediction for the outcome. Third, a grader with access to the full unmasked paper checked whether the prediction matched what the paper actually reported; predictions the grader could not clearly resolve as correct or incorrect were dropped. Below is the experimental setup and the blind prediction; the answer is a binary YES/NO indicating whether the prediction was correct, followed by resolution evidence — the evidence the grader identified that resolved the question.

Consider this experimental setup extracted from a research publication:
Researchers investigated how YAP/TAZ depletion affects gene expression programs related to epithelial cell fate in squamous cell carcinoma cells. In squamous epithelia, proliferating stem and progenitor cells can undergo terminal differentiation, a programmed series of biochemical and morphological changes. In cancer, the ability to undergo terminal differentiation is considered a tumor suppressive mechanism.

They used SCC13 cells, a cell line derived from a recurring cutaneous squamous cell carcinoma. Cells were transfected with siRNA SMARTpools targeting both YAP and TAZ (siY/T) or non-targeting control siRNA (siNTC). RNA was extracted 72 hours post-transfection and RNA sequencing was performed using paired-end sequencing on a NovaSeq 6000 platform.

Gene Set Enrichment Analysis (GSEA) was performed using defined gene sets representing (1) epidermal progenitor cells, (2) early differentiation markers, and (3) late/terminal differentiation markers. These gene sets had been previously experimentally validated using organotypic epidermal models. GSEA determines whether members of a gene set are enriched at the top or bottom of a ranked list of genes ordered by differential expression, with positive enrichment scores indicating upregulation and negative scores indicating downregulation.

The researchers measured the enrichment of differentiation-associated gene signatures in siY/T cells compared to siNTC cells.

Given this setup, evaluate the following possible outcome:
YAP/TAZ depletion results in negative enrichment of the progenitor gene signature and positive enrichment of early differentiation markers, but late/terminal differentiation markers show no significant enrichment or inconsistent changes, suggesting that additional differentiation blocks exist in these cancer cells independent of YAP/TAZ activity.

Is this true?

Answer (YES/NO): NO